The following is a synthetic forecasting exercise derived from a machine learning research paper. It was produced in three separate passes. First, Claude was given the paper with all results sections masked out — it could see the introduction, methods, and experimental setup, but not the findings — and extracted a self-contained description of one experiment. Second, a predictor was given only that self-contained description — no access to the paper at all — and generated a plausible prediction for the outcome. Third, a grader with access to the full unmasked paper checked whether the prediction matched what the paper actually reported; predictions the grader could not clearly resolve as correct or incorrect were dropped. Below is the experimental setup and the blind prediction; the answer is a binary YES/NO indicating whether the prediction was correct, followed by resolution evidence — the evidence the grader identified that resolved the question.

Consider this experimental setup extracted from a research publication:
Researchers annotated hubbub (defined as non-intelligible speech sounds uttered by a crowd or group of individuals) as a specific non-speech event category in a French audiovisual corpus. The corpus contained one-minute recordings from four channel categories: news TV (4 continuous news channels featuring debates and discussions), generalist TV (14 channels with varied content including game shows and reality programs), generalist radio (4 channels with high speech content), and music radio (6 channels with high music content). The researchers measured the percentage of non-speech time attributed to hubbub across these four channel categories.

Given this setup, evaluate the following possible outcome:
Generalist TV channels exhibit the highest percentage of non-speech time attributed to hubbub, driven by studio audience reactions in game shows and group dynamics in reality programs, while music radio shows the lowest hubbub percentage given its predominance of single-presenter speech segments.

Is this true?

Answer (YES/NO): NO